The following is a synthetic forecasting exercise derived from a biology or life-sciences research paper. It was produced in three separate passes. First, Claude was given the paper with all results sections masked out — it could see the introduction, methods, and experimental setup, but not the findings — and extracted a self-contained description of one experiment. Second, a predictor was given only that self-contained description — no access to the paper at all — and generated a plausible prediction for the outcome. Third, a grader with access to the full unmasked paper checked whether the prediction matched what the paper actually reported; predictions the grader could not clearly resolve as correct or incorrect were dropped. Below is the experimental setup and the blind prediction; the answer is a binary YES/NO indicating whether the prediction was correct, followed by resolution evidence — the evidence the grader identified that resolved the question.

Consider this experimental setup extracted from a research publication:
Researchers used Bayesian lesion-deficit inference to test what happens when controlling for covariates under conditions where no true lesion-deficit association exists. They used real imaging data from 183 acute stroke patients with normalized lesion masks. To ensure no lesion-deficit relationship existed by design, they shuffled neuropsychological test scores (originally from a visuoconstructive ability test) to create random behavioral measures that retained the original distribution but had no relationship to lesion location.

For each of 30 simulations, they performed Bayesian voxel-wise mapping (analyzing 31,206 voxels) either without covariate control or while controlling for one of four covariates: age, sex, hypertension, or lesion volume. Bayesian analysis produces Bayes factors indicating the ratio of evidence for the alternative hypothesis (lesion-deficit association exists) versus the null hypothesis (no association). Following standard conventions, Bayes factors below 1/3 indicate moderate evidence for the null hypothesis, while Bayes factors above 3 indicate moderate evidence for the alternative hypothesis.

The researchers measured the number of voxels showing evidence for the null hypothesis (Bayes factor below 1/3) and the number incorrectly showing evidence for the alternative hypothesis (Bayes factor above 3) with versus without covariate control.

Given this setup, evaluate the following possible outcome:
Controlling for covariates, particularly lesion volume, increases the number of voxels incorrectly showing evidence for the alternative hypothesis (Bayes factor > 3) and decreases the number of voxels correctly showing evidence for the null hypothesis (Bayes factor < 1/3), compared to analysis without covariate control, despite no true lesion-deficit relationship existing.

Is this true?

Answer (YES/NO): YES